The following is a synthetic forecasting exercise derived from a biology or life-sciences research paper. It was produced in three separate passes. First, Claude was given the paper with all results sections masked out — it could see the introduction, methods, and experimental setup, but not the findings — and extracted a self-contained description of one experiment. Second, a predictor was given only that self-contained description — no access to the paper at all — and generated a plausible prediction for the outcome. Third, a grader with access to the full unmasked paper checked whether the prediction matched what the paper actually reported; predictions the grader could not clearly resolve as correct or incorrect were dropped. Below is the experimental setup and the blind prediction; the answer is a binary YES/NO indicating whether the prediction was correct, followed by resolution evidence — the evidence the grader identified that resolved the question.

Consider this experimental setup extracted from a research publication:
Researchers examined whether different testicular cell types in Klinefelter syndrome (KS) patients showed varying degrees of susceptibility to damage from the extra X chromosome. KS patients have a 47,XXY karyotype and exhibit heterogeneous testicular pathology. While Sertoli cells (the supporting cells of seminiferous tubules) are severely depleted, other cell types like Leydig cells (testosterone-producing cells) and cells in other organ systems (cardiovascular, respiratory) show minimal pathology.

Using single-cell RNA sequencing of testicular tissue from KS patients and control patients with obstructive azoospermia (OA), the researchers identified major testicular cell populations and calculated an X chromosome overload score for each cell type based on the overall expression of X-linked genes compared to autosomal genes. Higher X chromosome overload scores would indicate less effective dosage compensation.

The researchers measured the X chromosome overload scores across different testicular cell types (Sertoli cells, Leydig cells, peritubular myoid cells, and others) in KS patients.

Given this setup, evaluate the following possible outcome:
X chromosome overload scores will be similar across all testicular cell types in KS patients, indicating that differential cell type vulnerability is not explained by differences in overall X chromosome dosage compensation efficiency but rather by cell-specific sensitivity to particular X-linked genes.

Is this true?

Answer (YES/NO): NO